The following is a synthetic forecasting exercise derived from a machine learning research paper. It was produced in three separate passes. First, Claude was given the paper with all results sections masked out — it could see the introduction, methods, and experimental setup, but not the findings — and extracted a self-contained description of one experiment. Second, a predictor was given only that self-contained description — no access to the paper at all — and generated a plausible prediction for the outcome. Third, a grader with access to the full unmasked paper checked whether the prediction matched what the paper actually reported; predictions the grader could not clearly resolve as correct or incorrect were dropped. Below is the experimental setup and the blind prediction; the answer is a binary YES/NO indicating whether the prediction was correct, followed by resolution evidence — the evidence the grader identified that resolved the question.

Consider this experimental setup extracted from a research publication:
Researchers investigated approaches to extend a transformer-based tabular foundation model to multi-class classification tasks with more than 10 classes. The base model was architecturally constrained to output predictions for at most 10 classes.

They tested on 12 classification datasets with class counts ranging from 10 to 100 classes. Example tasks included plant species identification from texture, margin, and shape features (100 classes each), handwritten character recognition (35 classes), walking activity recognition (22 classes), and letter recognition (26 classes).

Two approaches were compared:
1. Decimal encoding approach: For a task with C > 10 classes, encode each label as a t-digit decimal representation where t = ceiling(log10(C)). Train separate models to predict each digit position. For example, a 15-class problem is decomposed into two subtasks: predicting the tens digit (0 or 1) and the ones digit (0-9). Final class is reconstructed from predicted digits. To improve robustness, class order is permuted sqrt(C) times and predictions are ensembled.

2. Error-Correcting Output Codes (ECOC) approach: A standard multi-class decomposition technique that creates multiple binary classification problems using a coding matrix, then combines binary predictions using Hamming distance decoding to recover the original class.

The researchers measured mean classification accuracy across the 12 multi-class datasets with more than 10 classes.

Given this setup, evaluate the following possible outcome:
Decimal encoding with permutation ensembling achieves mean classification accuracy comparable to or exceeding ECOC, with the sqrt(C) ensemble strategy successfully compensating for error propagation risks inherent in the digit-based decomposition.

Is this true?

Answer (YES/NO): YES